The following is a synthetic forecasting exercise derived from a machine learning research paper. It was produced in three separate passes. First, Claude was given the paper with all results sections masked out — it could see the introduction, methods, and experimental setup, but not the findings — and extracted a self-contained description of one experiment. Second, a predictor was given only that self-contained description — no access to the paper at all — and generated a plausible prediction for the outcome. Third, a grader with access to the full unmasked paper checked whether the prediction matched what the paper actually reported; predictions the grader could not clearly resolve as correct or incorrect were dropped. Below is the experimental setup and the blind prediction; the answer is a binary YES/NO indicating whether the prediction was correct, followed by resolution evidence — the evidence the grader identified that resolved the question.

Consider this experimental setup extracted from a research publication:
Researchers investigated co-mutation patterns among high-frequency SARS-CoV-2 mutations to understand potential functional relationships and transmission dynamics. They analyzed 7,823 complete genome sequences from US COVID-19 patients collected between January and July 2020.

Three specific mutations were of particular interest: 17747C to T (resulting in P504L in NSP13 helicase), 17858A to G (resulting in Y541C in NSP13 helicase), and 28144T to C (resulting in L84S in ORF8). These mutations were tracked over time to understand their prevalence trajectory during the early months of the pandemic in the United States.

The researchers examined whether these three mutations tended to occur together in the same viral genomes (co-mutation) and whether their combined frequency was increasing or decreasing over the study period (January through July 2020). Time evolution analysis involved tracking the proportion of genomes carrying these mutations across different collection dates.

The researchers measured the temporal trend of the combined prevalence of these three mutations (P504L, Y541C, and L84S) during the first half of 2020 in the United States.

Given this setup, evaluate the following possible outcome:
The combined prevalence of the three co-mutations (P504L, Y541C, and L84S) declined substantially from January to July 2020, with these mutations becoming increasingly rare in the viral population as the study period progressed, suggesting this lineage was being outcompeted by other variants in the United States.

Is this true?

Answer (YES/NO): NO